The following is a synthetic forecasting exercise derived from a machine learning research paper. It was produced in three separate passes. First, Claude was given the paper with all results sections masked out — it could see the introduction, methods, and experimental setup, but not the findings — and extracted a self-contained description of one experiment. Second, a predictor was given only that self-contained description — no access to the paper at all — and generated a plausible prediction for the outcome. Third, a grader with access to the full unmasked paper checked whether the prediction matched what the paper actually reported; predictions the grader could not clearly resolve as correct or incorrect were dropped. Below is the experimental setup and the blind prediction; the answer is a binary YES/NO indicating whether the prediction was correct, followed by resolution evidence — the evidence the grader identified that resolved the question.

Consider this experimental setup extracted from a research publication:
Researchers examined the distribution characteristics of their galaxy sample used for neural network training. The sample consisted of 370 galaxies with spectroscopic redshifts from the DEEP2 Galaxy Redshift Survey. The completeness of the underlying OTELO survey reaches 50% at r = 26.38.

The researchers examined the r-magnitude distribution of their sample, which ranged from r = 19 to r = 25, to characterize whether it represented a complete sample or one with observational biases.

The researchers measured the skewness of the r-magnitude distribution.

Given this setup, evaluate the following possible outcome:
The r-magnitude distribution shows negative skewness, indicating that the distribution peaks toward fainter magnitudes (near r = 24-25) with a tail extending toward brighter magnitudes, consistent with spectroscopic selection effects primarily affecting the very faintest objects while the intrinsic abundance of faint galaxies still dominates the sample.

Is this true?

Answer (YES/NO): NO